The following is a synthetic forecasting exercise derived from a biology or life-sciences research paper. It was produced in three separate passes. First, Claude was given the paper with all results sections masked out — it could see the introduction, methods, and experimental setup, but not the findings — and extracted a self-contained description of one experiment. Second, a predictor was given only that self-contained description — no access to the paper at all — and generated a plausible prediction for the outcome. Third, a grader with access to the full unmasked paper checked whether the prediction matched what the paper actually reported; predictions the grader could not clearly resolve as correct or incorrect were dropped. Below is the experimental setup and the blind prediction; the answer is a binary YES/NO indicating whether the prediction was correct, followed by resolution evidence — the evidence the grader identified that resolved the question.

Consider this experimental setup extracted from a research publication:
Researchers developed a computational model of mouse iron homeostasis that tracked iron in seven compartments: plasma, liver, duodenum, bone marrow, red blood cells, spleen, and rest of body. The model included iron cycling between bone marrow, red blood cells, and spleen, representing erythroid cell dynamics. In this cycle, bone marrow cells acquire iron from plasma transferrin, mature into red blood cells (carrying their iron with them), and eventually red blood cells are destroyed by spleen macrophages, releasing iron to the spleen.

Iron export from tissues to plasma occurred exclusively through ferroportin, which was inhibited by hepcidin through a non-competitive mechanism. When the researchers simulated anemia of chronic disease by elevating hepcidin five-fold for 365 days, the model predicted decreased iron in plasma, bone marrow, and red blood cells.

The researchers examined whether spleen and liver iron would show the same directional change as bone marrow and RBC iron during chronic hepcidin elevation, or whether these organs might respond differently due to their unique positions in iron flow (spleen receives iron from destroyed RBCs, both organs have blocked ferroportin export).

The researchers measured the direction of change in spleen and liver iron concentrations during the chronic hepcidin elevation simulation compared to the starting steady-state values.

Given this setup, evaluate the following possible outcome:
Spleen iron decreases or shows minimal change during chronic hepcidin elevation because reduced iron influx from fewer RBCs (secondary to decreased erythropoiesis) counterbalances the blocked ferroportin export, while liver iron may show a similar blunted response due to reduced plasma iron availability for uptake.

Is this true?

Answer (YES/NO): NO